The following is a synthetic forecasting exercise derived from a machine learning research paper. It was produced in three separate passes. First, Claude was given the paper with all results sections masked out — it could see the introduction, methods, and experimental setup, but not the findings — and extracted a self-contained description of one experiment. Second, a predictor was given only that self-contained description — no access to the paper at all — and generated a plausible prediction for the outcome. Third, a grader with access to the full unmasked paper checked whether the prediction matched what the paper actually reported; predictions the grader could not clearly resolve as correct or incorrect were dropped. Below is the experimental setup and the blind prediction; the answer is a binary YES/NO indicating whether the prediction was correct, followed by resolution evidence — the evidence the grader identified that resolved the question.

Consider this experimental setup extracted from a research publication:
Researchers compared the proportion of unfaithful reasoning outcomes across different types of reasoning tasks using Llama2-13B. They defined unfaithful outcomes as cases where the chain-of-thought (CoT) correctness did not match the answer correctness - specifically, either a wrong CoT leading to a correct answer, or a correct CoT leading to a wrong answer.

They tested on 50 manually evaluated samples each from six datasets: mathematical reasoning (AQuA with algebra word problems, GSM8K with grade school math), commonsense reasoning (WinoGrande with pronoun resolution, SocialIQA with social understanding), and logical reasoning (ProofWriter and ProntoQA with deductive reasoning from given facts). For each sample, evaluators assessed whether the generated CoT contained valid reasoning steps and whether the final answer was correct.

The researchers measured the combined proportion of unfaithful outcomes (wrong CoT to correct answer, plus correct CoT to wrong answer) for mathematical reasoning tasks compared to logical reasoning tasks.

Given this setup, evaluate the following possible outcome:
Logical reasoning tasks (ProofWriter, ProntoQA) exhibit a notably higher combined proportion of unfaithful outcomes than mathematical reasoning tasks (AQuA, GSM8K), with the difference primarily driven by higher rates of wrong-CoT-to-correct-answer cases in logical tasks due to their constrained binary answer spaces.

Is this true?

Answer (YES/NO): YES